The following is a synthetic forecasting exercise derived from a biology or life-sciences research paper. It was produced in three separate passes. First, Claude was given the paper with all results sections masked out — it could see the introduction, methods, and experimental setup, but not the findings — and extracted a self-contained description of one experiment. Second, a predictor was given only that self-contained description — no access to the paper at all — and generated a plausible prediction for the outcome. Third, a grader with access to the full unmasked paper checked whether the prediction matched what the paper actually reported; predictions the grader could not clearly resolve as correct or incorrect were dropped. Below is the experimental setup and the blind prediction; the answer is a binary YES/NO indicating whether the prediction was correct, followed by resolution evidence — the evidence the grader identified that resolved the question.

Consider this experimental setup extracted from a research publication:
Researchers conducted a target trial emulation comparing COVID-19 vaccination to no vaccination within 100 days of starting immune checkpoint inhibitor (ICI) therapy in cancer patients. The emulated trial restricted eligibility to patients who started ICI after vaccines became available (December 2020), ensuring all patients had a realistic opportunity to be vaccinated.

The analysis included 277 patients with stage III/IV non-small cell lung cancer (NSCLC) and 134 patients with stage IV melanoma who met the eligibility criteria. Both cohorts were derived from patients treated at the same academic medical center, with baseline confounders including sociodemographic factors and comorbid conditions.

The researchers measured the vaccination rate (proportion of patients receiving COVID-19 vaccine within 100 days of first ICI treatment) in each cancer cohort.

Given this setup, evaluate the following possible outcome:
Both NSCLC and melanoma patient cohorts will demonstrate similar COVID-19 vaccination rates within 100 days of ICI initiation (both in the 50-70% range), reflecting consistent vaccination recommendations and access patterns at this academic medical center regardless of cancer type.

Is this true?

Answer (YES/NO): NO